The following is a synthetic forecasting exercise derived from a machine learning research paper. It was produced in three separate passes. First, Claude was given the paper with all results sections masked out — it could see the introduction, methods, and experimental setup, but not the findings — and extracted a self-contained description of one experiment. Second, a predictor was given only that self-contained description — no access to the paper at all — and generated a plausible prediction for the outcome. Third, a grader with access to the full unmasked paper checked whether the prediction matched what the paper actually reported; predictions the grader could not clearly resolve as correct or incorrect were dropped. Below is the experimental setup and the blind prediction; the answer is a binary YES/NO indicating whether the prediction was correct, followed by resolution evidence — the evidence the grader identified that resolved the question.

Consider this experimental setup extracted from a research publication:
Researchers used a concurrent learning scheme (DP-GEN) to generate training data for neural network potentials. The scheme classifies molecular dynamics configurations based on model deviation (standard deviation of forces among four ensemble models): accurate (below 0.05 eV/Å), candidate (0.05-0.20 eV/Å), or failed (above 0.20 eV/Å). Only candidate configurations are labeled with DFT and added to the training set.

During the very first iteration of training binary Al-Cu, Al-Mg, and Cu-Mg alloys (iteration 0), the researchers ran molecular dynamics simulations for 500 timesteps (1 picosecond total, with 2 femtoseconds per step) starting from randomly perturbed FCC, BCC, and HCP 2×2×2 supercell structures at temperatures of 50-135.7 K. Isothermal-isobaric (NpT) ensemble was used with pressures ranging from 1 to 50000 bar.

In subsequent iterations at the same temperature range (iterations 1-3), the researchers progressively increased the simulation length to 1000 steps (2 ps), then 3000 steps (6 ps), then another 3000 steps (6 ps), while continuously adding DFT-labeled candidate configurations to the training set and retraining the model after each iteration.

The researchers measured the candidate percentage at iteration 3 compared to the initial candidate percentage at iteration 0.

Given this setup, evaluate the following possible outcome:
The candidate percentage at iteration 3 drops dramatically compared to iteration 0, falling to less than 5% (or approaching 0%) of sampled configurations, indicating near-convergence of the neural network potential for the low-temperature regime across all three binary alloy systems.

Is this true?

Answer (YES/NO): YES